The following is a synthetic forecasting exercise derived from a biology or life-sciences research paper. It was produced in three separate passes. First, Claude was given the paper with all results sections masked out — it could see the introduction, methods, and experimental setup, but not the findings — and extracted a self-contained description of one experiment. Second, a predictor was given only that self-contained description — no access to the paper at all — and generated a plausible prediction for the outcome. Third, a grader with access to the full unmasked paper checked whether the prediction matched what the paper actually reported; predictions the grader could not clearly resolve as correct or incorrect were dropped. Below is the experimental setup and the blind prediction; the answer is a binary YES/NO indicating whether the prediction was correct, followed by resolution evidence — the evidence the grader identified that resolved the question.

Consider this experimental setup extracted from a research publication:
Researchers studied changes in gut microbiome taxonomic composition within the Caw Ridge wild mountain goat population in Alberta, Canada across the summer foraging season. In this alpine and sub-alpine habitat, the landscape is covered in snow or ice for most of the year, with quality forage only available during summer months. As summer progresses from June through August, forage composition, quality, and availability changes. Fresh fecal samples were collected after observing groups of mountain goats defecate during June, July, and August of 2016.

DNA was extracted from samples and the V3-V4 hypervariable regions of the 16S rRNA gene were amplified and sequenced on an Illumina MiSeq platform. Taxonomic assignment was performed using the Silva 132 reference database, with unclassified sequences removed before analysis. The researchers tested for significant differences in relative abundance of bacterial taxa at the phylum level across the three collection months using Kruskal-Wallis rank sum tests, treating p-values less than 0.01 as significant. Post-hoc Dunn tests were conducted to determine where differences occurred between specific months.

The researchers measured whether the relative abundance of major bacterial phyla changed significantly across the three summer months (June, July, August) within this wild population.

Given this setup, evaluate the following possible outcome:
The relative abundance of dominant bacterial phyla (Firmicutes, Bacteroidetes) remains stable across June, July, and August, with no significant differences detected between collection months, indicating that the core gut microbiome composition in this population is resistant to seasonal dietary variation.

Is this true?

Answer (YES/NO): YES